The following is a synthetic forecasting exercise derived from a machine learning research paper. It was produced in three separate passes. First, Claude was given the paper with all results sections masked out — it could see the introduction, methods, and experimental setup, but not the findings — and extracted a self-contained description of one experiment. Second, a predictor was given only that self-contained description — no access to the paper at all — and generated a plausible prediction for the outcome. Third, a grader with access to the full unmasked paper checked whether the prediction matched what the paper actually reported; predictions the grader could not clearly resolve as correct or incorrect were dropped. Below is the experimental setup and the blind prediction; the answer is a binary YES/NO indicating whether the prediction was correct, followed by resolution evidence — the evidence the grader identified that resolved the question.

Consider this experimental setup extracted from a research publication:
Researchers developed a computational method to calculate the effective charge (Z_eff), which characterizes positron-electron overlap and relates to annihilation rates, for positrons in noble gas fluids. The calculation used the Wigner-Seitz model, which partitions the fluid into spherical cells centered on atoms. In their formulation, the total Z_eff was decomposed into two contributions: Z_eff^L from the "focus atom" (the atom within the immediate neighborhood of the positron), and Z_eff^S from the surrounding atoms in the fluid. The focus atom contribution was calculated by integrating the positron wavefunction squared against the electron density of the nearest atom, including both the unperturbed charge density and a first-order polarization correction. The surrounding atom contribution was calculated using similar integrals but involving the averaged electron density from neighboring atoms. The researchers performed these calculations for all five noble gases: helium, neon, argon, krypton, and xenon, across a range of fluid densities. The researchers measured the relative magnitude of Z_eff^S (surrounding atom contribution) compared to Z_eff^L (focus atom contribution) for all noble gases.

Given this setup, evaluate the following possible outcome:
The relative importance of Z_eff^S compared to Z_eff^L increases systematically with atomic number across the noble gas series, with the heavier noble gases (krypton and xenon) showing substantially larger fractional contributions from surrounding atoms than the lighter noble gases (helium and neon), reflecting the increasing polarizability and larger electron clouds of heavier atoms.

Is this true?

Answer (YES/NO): NO